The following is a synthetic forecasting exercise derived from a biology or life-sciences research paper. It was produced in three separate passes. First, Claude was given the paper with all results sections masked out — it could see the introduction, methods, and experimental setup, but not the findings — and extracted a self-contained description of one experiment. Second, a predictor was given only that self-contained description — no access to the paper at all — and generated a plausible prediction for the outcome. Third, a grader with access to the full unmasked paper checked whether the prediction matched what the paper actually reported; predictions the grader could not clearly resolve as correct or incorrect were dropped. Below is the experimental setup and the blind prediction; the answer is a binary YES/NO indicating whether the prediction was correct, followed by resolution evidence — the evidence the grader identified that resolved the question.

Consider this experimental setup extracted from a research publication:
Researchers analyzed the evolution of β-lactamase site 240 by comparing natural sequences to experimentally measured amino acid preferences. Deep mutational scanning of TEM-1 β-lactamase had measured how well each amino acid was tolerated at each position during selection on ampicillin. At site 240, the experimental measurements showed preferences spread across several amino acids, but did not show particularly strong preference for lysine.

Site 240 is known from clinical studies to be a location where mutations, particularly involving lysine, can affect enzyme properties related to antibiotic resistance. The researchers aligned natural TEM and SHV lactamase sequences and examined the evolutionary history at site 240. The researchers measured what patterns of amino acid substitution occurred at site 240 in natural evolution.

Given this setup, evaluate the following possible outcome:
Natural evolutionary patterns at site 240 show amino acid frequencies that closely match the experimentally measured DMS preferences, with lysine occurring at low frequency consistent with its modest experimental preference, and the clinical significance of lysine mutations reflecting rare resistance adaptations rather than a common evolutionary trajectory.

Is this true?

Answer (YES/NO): NO